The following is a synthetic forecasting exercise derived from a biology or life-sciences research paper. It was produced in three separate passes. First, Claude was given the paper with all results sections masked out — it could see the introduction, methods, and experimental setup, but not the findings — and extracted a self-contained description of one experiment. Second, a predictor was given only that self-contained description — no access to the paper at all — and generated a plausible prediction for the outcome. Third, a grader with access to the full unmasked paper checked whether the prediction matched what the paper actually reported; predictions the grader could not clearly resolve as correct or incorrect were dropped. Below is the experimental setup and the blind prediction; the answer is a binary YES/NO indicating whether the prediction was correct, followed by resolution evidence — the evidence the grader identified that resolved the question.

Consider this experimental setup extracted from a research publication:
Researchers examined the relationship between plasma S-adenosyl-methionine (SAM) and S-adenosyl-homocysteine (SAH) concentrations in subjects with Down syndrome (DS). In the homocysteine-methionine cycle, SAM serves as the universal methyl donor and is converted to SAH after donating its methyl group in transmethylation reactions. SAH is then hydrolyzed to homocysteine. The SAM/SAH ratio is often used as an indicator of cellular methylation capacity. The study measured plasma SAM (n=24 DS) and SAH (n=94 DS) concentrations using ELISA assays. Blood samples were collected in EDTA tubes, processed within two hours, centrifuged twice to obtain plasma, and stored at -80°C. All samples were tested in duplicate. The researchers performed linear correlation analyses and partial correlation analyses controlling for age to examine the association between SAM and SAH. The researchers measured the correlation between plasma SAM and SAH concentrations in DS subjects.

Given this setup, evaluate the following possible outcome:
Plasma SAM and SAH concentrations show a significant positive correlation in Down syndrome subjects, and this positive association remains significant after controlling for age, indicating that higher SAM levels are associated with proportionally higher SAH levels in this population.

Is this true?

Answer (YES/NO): NO